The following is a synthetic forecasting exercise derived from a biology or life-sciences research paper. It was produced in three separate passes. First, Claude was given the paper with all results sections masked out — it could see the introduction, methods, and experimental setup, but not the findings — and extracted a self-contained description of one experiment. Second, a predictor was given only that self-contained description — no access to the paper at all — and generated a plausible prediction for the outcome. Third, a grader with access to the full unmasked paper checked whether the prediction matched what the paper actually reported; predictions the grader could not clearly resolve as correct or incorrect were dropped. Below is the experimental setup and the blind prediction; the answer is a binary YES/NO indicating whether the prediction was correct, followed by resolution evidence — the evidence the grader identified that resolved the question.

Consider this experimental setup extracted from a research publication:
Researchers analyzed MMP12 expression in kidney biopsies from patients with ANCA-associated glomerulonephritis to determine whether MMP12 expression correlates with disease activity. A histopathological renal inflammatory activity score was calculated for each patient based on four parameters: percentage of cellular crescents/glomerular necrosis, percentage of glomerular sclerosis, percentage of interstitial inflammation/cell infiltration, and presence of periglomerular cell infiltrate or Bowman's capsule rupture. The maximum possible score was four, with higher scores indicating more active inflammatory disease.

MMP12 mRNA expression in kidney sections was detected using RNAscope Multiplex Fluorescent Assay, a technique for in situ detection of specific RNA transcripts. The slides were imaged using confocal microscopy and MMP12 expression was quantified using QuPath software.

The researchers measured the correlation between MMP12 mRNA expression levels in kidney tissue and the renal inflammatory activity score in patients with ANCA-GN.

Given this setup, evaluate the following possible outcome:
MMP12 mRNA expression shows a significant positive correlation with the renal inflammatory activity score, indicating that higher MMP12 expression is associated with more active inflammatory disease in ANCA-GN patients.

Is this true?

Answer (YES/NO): YES